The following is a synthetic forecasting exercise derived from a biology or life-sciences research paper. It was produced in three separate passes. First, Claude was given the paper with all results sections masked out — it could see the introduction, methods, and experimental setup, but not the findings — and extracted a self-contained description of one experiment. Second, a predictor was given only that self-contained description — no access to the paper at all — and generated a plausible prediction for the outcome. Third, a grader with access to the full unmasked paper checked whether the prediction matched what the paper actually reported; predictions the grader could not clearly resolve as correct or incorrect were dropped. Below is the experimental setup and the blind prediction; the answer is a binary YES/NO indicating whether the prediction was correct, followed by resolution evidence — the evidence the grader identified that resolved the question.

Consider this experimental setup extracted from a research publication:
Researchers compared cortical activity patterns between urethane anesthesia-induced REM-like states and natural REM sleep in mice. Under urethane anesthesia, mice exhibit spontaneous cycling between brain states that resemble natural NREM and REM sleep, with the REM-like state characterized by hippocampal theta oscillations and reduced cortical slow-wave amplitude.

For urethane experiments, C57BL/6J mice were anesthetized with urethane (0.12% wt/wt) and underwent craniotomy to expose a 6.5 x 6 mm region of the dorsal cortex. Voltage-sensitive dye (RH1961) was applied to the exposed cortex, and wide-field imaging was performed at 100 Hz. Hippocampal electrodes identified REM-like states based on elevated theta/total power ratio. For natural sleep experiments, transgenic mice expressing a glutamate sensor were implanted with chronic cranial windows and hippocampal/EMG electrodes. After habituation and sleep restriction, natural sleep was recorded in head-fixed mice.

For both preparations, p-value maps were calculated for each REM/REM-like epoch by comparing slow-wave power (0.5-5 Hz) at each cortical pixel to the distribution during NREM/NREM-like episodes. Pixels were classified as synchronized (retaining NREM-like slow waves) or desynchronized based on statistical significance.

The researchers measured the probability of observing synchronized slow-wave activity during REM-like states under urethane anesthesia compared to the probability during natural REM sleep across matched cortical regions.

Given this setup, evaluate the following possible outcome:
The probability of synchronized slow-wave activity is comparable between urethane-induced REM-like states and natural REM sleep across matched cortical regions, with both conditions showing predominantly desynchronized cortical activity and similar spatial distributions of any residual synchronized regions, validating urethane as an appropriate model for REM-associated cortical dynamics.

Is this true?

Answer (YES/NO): YES